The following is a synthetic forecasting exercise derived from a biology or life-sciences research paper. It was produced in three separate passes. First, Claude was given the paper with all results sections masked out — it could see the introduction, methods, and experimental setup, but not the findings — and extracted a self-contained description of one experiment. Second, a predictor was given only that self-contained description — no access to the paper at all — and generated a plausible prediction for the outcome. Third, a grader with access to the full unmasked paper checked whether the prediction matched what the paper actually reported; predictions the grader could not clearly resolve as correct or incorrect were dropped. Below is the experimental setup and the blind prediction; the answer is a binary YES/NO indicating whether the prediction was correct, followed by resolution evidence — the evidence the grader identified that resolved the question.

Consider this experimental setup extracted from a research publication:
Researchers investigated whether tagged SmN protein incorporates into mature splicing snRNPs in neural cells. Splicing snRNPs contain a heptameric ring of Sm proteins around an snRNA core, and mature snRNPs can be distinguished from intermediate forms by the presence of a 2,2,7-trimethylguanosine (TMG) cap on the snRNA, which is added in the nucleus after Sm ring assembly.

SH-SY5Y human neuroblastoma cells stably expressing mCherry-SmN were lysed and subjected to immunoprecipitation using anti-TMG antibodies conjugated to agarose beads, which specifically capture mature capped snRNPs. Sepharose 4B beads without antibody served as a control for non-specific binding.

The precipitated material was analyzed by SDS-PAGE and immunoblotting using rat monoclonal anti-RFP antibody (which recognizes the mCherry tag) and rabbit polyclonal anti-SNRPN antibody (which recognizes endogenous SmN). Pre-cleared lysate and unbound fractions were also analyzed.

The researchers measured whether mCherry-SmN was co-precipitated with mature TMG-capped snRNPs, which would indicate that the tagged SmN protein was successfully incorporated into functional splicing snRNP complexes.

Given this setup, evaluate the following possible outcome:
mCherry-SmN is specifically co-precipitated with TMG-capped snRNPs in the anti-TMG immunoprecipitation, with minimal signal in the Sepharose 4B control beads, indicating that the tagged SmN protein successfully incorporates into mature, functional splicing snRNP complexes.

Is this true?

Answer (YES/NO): YES